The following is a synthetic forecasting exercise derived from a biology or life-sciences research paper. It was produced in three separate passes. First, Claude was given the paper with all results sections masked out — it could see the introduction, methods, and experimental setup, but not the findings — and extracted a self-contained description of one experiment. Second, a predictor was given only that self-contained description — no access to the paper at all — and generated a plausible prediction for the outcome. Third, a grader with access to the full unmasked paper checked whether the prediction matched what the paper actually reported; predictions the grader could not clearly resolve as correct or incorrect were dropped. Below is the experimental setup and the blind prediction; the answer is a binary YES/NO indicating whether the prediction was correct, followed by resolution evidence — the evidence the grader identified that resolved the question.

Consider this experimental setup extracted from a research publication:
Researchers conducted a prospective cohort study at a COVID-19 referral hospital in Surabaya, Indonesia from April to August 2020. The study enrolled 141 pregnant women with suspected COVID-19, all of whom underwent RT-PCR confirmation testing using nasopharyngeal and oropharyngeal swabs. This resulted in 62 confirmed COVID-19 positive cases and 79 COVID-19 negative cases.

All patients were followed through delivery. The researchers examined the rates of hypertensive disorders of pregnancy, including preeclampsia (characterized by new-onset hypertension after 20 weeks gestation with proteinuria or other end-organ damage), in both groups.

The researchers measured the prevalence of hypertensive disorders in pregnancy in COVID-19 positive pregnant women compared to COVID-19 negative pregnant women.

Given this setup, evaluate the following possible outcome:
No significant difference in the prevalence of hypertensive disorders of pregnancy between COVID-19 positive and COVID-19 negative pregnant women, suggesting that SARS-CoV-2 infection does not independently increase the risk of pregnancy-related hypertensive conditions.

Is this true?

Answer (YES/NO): YES